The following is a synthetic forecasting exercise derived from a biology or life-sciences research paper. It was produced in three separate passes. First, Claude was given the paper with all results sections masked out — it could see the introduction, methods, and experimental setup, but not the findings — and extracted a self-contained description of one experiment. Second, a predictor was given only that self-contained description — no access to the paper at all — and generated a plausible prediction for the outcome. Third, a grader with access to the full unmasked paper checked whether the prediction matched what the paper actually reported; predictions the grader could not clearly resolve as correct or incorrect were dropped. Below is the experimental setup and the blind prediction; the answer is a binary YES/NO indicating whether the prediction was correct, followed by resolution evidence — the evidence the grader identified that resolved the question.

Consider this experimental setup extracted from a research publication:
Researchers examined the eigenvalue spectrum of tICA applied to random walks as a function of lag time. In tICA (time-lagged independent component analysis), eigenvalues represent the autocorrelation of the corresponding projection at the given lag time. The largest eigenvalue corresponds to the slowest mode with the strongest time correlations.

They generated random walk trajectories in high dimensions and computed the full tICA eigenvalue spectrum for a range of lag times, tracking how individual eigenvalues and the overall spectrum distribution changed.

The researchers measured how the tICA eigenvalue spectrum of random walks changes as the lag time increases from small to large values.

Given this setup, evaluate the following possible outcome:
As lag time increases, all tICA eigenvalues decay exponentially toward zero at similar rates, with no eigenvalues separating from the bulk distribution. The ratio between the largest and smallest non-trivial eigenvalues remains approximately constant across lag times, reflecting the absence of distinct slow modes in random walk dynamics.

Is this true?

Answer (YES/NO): NO